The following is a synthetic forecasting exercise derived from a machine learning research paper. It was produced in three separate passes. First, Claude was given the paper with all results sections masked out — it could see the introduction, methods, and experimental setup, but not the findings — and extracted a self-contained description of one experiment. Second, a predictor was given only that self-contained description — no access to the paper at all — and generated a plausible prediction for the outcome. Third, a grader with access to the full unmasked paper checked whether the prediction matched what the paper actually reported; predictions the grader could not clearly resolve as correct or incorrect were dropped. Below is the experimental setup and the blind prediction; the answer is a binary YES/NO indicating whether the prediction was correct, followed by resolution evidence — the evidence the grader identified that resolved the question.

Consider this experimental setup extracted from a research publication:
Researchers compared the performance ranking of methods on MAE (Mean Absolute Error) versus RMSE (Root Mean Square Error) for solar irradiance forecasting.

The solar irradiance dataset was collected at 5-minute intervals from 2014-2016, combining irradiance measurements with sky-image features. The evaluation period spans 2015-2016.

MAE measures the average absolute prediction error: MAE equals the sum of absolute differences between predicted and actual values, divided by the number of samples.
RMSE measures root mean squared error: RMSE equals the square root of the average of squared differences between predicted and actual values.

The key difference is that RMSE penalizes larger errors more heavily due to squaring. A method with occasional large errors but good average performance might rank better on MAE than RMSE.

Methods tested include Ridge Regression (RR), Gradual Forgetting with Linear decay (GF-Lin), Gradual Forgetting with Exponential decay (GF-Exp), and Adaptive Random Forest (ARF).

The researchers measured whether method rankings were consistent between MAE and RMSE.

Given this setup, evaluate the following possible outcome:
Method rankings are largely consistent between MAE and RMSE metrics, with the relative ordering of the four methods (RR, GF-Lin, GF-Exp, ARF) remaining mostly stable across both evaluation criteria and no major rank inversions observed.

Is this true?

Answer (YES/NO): NO